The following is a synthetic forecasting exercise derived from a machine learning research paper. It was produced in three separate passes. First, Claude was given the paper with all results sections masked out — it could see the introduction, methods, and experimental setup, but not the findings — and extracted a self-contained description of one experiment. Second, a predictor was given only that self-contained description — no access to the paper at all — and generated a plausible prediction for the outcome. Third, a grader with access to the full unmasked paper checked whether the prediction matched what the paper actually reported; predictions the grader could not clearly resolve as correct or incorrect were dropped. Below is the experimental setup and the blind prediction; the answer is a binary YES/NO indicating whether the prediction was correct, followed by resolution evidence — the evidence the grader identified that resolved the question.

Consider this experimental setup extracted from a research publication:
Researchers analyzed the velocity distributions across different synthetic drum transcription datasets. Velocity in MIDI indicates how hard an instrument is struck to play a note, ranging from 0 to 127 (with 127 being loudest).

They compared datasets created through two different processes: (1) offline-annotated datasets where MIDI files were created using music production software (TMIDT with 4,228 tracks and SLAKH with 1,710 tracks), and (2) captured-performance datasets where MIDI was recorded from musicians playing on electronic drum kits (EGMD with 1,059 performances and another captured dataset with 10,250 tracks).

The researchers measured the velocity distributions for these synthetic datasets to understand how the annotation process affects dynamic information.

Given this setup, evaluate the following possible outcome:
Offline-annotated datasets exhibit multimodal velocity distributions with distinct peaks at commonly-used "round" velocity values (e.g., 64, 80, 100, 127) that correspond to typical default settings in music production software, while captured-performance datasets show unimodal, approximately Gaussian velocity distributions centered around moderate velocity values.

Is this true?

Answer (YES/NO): NO